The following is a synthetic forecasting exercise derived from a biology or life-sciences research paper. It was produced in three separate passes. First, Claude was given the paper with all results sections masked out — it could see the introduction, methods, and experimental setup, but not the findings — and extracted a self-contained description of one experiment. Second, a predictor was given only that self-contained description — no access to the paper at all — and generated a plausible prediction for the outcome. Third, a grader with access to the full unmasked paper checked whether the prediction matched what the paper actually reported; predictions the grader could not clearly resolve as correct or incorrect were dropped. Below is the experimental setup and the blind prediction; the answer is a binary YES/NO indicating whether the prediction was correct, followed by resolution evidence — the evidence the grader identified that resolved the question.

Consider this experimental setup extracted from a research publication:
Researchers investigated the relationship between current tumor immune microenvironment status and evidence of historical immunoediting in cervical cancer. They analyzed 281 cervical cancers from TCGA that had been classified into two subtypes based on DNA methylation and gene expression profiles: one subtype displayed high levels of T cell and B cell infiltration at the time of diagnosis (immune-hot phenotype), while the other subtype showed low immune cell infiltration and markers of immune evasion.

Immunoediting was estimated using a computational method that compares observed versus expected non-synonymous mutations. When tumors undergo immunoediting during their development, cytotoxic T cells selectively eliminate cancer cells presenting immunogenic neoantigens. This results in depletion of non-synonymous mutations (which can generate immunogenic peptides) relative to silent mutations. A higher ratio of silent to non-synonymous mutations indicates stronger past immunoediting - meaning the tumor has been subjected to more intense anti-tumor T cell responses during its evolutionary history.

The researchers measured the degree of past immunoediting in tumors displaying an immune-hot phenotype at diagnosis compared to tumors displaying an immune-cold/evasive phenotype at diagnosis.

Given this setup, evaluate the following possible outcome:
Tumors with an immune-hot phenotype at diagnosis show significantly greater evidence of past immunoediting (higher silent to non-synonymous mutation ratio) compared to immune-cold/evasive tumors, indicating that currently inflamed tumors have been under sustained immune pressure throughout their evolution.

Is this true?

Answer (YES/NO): NO